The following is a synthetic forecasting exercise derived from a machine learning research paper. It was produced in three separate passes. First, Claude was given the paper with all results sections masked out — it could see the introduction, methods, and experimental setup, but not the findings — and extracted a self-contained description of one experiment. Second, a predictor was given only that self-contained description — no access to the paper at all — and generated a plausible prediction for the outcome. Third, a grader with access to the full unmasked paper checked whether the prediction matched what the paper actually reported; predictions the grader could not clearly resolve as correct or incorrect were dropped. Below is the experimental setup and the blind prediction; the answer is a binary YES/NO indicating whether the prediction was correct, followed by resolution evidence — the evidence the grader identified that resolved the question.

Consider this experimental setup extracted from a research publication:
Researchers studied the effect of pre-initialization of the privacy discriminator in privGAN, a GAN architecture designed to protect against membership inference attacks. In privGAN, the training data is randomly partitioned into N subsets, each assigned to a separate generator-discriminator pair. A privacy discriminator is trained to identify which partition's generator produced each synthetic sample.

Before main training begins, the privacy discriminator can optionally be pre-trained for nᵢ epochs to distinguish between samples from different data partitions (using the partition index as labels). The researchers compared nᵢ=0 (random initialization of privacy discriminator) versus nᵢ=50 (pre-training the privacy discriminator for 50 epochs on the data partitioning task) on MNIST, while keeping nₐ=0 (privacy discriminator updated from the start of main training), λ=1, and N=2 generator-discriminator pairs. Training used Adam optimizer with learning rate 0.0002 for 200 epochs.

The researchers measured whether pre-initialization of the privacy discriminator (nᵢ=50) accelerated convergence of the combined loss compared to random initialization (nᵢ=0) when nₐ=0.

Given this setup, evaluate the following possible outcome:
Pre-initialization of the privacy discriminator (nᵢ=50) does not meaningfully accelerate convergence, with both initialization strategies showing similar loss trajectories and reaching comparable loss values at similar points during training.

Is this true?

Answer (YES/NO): NO